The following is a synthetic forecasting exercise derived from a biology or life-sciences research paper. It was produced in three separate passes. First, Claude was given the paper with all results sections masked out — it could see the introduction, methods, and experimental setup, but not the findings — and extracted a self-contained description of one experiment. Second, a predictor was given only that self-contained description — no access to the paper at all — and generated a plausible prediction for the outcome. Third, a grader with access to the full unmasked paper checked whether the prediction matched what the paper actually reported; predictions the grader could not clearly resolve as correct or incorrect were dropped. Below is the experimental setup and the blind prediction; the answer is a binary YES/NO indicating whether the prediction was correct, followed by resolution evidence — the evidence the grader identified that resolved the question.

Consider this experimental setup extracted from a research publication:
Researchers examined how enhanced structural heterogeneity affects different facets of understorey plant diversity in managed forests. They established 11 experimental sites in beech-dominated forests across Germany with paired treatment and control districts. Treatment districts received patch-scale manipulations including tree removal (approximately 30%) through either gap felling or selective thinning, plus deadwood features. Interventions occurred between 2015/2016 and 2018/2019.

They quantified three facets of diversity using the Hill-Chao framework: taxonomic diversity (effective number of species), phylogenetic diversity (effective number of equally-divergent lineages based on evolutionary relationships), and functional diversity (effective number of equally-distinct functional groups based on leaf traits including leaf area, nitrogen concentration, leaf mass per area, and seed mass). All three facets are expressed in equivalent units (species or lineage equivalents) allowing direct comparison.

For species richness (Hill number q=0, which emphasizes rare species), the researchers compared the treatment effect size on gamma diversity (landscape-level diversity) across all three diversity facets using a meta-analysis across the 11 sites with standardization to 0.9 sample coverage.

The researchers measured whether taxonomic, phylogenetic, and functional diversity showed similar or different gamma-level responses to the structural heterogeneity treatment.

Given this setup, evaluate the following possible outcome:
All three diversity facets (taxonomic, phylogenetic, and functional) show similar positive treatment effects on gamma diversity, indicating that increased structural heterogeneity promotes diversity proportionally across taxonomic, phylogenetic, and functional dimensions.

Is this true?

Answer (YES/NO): NO